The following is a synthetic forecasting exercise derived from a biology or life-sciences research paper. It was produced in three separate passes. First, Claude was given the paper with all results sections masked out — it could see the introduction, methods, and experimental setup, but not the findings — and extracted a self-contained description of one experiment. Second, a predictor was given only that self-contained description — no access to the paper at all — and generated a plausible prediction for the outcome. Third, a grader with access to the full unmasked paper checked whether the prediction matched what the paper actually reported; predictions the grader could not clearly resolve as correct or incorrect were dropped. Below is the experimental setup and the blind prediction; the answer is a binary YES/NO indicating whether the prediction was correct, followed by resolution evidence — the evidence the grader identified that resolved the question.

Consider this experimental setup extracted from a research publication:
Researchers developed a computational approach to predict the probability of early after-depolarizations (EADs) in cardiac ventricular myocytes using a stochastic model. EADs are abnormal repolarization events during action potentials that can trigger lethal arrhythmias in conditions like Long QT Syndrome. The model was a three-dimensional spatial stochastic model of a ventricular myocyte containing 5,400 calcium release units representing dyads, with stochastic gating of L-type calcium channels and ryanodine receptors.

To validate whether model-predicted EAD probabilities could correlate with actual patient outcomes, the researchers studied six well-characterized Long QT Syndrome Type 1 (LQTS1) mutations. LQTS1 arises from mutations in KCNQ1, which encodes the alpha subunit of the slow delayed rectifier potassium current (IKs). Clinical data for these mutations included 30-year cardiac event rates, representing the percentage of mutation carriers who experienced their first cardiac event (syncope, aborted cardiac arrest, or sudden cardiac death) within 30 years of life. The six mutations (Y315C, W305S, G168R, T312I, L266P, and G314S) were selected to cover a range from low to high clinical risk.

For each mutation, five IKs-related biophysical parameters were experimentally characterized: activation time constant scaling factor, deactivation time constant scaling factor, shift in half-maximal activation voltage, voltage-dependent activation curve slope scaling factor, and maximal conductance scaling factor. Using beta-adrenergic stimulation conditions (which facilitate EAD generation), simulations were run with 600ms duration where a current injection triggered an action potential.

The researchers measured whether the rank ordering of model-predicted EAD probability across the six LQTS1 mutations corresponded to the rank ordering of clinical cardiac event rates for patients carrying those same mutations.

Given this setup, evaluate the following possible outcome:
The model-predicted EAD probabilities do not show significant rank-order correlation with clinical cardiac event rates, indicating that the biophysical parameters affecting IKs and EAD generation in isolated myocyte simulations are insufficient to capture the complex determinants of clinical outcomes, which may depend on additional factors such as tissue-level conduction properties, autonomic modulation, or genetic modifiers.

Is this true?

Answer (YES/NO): NO